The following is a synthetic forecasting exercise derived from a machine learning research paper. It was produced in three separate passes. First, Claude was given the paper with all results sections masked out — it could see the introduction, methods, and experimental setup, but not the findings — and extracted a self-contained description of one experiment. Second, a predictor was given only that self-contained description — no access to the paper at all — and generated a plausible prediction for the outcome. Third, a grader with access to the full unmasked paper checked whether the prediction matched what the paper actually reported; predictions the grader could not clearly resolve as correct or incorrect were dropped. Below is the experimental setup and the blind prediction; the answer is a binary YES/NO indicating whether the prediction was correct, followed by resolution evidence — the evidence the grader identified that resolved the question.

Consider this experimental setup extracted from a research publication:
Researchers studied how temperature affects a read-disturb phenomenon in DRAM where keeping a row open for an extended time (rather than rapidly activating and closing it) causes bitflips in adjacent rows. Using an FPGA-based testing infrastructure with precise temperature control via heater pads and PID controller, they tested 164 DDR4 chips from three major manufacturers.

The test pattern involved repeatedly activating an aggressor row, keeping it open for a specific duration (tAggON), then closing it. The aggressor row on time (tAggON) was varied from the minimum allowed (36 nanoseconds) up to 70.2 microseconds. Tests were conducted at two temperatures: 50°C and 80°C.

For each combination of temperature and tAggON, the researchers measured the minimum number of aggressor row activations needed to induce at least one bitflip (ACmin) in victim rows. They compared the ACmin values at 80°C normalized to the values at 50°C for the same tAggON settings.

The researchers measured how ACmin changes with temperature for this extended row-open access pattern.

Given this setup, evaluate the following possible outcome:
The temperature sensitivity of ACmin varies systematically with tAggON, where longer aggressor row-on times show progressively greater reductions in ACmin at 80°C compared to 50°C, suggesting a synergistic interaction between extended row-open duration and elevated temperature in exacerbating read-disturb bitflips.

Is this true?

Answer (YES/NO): NO